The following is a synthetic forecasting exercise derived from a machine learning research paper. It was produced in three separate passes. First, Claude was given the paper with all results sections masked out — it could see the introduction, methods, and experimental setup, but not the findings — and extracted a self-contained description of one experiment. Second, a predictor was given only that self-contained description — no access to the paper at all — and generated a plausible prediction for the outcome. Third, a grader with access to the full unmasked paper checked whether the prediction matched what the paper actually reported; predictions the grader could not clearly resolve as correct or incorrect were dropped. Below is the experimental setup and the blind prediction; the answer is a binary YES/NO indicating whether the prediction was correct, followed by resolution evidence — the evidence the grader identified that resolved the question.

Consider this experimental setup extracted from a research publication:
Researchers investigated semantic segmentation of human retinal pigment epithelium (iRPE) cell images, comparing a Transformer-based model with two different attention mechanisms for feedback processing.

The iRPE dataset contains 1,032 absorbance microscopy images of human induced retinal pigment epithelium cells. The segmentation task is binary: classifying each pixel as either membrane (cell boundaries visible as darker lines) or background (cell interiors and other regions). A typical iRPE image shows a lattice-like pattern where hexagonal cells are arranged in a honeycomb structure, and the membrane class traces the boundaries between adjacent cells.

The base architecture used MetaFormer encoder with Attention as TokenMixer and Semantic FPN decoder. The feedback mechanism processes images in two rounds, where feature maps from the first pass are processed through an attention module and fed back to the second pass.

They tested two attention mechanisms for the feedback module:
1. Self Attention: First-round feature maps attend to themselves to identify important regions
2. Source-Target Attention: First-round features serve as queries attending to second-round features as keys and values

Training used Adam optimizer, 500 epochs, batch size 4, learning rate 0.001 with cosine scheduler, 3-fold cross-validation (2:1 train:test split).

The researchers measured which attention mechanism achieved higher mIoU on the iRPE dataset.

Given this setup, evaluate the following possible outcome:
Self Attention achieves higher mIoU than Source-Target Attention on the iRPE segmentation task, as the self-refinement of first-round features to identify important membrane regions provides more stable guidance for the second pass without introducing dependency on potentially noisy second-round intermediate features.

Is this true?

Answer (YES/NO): YES